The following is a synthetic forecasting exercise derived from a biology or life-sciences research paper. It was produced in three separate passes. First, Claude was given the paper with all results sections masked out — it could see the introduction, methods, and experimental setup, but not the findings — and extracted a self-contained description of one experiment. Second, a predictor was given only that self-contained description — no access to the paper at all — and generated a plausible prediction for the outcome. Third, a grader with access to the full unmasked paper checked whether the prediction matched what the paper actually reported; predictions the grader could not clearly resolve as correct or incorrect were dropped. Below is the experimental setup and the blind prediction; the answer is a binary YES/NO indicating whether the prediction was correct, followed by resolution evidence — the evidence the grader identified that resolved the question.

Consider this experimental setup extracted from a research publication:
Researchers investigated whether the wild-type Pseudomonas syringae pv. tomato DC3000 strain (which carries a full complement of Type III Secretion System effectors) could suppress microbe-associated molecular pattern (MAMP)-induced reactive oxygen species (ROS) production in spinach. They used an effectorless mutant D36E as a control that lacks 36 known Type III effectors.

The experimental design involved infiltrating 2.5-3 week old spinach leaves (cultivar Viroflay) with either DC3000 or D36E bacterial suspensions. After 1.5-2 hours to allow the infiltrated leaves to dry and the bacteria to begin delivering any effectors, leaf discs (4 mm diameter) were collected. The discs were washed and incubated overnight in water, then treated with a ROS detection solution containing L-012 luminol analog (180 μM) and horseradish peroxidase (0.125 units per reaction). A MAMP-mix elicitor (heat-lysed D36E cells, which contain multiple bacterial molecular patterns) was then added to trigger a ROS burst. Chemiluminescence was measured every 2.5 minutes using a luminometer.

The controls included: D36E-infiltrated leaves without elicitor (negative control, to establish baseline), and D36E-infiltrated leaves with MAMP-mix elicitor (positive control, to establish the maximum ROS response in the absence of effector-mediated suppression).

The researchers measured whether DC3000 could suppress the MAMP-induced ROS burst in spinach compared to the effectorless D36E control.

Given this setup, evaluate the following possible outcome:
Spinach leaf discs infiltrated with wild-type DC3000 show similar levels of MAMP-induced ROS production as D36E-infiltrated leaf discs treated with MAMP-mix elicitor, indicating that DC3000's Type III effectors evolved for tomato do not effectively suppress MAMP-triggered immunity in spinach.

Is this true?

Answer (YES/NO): NO